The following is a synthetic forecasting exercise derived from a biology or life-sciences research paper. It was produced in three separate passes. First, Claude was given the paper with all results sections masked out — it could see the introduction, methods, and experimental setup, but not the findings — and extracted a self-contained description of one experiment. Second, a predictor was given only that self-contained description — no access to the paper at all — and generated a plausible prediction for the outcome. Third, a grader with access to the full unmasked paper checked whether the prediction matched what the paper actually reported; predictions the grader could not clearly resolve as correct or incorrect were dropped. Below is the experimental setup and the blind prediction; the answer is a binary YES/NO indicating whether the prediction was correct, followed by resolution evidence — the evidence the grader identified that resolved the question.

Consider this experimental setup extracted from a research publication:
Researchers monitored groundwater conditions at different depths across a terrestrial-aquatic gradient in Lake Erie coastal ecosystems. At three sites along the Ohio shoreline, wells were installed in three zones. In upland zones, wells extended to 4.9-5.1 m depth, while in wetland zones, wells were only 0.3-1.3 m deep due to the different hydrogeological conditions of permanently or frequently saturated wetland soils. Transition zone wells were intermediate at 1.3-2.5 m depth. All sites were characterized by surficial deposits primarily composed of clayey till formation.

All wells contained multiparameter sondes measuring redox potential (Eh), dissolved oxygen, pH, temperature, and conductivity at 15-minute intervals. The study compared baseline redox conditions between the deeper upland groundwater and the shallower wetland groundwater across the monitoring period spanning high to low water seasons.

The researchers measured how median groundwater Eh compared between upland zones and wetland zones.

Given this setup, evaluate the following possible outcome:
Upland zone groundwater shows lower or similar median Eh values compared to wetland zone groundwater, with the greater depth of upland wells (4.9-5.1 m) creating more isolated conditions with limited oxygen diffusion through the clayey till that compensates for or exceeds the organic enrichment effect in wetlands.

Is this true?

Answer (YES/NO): NO